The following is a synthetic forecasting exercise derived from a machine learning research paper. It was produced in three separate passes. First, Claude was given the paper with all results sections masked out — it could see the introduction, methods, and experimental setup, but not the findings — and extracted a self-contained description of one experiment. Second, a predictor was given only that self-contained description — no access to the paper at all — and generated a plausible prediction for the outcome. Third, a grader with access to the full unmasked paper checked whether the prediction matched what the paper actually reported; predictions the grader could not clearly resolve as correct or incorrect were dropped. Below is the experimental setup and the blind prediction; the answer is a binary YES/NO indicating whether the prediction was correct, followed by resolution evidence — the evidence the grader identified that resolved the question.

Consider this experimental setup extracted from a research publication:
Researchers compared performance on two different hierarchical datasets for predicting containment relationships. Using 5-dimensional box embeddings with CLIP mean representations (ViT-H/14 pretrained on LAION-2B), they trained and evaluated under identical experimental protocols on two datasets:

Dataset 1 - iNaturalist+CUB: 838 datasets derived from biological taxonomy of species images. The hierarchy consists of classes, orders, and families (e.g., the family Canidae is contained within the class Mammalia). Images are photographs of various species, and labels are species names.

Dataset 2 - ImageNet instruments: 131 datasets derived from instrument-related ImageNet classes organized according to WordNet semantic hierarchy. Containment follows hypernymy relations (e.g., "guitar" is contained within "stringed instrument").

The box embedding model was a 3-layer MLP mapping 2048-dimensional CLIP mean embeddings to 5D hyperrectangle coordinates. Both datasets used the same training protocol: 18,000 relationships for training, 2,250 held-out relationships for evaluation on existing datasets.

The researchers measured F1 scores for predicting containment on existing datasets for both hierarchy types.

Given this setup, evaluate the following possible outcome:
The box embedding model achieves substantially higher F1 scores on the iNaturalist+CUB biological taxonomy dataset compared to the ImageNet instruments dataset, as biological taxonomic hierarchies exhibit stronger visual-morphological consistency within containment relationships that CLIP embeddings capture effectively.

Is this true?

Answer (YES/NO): NO